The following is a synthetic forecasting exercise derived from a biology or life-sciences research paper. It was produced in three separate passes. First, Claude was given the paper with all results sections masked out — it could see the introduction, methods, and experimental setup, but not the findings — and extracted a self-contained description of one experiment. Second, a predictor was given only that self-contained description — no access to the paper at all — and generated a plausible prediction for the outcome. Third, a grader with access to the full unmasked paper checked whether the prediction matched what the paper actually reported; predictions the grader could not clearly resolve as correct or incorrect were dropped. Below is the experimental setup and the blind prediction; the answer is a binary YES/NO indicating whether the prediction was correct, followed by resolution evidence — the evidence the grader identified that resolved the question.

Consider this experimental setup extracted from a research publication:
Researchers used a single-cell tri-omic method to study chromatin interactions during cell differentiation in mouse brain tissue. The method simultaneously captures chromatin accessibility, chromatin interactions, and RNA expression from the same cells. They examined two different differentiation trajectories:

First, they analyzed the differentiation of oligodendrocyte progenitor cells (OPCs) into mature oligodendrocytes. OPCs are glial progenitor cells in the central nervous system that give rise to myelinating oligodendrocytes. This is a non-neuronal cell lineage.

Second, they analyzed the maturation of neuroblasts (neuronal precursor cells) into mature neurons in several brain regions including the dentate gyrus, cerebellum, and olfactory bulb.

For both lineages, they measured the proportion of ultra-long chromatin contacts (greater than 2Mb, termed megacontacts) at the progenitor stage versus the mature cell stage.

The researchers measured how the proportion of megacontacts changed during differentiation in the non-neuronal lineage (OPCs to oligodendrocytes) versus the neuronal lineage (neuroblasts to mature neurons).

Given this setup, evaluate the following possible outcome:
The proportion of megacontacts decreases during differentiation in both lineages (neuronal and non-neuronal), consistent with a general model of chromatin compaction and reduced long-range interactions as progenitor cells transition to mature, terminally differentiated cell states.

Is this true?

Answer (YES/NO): NO